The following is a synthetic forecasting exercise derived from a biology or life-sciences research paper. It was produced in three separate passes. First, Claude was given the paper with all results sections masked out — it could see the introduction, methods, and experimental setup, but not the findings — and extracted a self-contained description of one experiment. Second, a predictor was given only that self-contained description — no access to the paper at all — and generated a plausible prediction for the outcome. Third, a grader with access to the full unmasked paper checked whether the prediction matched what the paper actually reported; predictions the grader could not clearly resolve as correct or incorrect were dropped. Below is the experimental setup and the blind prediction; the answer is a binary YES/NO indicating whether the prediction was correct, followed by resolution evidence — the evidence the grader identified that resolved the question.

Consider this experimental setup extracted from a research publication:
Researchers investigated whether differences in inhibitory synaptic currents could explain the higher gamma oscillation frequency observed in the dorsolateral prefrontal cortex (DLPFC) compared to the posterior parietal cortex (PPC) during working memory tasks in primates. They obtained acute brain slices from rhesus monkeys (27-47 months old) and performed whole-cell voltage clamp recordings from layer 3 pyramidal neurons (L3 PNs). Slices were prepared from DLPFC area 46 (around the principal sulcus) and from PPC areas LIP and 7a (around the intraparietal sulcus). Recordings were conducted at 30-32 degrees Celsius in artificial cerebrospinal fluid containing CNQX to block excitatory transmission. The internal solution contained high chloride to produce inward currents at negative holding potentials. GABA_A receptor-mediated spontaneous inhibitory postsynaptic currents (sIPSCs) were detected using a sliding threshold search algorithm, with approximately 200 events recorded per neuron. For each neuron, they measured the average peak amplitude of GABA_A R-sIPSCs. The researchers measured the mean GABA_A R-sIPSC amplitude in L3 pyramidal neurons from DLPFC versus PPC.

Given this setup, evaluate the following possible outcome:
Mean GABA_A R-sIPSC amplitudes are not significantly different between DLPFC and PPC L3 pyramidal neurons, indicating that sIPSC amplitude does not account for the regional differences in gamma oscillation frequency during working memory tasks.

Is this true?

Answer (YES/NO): YES